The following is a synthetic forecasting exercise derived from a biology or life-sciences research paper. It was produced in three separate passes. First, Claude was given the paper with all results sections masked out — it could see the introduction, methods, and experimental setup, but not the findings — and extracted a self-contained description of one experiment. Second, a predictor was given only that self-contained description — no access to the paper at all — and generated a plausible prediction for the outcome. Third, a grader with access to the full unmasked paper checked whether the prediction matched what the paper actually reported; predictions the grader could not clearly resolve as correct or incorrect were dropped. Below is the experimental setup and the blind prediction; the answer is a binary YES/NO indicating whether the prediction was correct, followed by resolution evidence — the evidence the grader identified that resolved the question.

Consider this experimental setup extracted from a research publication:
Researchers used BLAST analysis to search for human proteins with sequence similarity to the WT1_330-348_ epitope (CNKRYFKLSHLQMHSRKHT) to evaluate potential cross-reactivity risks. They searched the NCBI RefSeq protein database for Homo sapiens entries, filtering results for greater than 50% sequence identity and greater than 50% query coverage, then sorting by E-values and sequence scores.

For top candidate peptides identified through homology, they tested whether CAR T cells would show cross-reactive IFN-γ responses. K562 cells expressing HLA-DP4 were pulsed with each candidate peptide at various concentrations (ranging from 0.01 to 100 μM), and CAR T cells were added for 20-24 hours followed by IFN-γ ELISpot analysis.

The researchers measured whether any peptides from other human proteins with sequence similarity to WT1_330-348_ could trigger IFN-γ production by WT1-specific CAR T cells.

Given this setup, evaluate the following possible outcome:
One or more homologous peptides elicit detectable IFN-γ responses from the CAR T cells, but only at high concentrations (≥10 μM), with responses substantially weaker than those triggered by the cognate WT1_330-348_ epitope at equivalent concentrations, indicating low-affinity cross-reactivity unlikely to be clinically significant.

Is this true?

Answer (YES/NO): NO